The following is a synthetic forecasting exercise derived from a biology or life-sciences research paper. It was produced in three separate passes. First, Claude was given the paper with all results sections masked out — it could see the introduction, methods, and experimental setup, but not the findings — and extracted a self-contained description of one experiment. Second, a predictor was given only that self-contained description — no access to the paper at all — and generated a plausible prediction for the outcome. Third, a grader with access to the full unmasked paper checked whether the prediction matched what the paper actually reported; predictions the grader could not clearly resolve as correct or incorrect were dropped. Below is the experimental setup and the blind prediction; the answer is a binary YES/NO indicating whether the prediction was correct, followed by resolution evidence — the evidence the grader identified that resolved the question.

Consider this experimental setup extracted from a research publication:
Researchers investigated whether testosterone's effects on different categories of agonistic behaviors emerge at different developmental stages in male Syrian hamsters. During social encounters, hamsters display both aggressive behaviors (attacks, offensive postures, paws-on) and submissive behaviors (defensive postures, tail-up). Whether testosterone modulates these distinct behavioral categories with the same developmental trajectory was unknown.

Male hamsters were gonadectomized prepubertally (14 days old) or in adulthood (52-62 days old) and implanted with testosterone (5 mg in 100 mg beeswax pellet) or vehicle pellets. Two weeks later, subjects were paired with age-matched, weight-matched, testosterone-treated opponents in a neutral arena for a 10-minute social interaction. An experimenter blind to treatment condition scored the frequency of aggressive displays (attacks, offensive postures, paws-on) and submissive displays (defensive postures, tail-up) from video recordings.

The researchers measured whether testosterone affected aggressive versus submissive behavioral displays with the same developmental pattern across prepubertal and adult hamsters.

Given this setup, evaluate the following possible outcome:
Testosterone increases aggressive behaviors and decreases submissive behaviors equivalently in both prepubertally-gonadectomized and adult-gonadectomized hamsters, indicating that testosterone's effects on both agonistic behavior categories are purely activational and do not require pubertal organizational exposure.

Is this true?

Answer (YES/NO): NO